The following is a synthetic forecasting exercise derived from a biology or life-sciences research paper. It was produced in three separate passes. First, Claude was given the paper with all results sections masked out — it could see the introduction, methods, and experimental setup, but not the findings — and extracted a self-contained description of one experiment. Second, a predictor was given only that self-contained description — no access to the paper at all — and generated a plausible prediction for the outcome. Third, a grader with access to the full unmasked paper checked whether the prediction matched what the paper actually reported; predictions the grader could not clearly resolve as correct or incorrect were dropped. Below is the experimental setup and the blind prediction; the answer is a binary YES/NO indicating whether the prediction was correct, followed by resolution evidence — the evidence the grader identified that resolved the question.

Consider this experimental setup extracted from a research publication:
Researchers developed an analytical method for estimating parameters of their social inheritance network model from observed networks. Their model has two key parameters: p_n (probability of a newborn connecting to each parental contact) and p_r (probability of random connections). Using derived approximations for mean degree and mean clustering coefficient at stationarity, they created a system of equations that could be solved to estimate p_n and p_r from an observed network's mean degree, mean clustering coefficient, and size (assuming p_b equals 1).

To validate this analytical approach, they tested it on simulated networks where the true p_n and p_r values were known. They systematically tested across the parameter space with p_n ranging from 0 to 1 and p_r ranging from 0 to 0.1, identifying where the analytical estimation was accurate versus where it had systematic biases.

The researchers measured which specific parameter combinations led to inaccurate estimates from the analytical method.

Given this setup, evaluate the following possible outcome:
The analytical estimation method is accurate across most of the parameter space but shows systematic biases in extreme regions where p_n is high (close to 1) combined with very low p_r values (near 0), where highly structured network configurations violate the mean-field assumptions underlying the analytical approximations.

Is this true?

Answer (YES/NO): NO